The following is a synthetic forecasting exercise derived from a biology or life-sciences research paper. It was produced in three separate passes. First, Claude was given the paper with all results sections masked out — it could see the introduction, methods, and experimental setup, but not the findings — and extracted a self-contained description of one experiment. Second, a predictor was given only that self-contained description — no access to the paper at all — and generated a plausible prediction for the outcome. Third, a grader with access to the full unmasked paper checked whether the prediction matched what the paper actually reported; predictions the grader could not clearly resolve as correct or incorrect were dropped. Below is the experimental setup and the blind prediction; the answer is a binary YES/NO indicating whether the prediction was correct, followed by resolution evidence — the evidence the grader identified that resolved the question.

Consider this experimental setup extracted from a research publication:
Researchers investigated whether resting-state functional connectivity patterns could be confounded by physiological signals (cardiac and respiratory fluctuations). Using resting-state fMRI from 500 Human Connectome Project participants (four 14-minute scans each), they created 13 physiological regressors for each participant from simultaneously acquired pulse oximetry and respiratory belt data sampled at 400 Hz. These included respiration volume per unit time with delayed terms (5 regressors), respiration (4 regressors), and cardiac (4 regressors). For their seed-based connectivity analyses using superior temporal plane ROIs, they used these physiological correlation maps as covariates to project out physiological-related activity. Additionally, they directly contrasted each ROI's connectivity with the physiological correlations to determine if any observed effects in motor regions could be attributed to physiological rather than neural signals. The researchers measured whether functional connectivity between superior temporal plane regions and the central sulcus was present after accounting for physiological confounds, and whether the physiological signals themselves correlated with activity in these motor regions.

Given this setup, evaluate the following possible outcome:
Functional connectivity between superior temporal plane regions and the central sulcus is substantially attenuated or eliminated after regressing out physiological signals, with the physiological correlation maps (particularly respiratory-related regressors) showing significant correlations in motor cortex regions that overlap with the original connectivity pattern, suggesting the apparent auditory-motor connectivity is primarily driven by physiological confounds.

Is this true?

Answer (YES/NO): NO